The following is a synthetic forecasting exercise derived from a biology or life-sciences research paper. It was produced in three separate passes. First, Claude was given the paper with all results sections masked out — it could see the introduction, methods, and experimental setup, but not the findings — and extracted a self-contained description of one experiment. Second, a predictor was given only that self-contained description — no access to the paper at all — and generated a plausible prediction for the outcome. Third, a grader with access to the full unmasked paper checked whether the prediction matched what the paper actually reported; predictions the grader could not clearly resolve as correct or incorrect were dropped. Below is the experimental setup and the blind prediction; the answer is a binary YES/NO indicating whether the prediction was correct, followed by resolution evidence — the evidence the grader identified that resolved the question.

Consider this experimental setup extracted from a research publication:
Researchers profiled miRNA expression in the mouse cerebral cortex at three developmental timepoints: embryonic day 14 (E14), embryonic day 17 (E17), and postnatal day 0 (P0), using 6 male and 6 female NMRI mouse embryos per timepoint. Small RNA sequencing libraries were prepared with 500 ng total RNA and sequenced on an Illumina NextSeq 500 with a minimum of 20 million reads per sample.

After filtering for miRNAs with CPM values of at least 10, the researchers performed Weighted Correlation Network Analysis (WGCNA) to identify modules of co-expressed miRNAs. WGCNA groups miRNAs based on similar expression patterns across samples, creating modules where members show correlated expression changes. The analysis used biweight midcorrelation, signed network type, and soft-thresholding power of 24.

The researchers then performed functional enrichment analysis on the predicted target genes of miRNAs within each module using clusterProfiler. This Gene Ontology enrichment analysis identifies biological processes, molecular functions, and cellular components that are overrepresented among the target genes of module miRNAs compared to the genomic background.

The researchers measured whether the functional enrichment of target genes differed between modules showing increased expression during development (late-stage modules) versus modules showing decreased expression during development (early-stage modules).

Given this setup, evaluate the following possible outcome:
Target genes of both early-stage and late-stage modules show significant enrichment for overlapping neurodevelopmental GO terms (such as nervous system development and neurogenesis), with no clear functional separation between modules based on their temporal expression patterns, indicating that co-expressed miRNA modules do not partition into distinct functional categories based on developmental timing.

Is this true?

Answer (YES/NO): YES